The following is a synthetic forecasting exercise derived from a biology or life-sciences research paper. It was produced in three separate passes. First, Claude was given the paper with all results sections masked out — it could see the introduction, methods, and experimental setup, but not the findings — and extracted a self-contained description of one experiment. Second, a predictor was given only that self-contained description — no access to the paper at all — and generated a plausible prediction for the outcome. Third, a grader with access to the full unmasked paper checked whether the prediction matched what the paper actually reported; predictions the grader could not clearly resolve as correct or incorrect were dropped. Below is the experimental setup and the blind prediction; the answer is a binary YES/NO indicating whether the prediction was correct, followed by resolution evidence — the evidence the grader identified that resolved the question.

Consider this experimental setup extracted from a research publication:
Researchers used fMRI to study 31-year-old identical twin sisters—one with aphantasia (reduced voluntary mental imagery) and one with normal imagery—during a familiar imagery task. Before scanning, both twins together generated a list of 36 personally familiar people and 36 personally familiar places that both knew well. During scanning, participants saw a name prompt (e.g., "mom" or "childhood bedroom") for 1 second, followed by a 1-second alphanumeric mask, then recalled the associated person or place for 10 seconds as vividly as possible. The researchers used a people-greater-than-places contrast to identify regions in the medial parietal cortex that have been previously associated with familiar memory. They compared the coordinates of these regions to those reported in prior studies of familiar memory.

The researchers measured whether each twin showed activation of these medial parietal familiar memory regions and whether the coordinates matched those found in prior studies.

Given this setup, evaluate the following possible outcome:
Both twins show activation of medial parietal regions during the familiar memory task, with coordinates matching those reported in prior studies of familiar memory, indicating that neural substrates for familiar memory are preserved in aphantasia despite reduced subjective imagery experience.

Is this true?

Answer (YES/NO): YES